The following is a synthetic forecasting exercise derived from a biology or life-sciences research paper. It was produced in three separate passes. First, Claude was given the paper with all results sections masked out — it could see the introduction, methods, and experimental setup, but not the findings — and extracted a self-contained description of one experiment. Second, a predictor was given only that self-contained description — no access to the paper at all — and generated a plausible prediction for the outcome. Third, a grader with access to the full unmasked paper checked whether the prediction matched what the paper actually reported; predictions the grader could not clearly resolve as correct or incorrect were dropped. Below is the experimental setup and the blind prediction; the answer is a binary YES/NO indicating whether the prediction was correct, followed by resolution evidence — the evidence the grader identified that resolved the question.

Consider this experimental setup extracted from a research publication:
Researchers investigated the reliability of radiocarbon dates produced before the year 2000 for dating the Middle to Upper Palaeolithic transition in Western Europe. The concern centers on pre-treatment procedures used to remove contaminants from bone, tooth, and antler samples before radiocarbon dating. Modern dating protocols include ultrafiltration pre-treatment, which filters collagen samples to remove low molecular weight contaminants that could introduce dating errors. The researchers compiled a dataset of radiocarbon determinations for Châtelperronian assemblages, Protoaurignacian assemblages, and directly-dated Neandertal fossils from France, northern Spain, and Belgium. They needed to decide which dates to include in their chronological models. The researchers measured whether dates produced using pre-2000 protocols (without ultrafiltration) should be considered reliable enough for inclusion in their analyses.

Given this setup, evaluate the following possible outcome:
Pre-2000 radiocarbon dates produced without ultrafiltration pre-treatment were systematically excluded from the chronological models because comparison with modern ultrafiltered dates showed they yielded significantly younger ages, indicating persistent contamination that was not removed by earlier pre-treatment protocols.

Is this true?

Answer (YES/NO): NO